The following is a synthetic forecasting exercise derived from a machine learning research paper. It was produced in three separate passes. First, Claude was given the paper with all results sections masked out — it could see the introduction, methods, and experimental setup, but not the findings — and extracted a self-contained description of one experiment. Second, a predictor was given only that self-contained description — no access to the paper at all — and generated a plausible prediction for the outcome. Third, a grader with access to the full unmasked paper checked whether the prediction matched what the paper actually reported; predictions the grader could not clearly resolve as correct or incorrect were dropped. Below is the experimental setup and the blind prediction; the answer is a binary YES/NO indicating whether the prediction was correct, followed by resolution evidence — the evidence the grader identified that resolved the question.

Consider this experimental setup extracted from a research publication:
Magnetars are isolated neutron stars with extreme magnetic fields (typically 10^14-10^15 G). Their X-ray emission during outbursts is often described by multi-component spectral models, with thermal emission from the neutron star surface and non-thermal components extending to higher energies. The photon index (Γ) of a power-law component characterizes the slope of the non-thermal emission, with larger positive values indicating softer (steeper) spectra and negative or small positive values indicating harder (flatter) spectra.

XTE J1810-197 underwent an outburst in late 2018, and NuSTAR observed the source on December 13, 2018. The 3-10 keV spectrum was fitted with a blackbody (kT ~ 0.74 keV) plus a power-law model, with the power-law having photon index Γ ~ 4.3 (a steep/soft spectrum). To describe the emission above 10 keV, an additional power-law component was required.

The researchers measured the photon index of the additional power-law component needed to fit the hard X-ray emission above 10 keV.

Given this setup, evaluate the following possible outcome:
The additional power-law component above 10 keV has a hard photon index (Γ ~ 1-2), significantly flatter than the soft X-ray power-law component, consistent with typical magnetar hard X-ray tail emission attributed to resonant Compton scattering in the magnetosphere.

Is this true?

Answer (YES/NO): NO